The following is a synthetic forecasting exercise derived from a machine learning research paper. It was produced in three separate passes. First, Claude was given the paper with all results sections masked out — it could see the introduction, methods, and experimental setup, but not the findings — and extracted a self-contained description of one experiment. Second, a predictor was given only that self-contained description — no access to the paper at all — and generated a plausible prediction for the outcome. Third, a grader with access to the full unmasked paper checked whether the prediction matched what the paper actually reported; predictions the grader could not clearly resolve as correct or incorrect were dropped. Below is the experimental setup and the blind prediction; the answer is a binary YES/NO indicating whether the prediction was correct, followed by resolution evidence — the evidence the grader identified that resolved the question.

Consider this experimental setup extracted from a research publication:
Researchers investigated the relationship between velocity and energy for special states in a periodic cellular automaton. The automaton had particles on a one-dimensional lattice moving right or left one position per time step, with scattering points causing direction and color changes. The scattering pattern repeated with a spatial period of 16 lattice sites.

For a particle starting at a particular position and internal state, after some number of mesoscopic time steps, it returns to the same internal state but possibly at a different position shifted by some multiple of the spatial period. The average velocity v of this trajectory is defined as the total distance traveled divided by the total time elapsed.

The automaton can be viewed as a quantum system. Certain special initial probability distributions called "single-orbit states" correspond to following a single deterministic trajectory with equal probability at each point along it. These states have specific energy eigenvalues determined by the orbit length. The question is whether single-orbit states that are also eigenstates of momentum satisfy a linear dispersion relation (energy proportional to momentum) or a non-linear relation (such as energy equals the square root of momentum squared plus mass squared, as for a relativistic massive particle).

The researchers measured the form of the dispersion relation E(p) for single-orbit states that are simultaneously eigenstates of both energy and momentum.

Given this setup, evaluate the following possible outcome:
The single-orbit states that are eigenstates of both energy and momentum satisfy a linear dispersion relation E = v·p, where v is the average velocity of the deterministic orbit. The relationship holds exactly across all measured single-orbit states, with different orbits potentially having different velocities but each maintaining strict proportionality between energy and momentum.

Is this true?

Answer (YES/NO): NO